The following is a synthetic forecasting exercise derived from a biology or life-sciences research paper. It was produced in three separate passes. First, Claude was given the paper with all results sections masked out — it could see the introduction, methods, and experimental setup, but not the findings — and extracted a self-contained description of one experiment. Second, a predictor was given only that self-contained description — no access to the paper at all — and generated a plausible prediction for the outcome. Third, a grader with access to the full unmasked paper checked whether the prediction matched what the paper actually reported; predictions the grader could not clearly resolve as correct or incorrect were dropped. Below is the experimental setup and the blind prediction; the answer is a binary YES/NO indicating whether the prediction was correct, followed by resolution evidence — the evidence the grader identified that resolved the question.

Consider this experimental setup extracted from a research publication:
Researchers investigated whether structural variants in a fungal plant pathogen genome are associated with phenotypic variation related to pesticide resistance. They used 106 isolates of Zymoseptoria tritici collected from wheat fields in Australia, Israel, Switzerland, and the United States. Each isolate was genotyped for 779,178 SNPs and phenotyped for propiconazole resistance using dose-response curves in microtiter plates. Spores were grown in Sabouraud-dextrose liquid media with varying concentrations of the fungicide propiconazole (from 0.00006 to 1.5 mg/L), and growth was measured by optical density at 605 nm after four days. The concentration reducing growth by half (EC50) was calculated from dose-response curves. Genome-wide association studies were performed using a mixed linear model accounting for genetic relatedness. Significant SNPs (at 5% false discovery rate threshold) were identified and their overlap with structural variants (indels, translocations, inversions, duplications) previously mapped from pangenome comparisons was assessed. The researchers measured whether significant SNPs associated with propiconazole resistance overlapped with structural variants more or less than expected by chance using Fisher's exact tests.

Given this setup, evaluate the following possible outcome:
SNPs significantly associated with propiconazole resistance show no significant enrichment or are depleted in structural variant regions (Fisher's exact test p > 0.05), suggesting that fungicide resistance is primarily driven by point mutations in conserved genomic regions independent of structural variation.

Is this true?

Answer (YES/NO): NO